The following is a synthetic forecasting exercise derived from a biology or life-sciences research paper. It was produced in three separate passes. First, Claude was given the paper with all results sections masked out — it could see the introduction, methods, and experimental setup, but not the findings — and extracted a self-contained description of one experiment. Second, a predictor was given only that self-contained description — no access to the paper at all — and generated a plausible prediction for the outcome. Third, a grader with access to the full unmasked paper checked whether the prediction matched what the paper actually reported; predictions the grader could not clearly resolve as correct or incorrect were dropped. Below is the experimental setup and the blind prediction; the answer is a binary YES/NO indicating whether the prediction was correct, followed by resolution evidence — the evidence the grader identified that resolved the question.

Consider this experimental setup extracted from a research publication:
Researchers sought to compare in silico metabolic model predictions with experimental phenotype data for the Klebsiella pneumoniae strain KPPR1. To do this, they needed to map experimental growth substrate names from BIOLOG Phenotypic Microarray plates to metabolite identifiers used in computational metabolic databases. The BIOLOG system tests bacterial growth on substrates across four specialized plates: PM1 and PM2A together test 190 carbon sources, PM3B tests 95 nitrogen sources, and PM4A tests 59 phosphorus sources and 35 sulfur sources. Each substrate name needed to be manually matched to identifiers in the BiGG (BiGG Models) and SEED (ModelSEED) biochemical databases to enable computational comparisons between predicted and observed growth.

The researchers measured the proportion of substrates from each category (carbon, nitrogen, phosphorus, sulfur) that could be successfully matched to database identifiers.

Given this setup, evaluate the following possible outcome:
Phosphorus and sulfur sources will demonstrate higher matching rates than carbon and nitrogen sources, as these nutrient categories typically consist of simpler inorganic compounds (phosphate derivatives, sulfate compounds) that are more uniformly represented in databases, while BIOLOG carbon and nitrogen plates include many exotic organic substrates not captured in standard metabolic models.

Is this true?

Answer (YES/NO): NO